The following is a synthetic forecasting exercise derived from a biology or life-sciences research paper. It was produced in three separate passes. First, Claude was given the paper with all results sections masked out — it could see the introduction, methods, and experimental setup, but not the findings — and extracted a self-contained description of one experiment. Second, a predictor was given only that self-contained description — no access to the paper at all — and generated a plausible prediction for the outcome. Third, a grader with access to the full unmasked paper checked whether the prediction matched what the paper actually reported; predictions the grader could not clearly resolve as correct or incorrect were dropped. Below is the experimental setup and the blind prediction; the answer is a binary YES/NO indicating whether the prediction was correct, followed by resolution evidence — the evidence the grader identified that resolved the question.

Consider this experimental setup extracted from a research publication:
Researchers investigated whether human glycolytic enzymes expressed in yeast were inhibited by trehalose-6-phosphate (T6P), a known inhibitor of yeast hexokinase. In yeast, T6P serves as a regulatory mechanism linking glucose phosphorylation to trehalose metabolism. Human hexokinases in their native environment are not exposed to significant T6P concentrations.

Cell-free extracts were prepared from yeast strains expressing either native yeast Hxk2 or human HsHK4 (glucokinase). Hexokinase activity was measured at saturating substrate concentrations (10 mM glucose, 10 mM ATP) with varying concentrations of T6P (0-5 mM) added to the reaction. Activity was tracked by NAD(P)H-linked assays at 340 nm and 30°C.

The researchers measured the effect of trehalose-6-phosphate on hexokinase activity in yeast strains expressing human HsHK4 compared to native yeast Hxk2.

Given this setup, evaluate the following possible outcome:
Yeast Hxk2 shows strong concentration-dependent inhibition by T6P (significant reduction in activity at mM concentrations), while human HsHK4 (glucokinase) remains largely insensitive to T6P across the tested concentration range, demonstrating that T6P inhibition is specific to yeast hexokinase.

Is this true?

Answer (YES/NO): YES